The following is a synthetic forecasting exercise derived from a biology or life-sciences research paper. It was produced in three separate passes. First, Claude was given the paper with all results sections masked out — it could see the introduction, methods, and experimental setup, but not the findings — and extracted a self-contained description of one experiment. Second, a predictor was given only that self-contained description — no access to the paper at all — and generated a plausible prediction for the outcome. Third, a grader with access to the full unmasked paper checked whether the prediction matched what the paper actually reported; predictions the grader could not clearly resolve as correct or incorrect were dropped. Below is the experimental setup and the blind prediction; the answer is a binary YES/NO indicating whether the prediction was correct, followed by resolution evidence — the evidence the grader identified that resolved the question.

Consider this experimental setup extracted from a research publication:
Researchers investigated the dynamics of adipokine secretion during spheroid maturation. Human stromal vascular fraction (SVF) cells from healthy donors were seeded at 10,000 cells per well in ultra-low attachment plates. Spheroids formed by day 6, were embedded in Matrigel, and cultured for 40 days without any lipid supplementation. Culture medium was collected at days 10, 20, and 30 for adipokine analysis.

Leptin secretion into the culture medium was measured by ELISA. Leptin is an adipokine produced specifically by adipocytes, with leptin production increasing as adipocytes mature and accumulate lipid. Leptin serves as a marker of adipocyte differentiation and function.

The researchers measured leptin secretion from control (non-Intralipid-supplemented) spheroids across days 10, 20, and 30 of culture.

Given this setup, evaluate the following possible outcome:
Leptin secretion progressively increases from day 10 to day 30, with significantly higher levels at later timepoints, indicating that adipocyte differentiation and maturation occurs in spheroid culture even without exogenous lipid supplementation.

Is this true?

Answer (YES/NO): YES